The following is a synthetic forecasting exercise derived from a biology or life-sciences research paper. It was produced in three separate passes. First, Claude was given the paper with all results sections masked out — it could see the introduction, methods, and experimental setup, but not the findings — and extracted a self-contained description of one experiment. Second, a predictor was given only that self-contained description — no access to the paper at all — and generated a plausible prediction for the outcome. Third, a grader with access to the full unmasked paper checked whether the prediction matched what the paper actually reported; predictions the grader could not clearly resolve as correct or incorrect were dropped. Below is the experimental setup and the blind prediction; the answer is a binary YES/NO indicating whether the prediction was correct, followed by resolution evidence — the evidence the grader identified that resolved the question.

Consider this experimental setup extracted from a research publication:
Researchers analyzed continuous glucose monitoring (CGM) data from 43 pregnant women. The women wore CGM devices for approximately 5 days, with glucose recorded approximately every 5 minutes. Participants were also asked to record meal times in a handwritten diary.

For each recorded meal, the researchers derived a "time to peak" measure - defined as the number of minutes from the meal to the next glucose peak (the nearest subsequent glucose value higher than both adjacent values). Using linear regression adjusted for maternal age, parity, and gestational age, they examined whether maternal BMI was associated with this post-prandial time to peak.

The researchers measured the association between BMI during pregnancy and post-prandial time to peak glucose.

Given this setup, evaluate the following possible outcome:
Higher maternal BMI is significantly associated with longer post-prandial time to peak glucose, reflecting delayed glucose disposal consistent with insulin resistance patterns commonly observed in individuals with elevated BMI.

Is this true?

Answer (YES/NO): NO